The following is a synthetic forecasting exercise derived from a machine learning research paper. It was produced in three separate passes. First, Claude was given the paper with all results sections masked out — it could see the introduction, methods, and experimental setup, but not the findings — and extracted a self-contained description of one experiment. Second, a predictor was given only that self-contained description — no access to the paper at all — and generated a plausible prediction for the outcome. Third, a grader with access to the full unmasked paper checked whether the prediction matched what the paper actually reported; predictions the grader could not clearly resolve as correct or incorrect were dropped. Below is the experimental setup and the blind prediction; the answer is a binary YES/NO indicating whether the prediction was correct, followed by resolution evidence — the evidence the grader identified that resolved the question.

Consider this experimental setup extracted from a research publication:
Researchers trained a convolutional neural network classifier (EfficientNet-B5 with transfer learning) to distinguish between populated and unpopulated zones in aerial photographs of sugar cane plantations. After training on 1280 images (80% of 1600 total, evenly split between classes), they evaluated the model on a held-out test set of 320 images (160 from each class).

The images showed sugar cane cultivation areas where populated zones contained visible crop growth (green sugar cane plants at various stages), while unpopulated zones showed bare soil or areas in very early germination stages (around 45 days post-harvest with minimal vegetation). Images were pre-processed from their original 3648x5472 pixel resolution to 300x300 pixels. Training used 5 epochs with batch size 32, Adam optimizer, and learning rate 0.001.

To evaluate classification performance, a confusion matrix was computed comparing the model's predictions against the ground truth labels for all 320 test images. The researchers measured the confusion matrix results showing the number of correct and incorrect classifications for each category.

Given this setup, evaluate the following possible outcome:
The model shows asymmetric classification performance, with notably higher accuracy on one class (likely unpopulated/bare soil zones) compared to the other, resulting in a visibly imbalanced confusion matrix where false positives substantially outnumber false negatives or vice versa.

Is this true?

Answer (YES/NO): NO